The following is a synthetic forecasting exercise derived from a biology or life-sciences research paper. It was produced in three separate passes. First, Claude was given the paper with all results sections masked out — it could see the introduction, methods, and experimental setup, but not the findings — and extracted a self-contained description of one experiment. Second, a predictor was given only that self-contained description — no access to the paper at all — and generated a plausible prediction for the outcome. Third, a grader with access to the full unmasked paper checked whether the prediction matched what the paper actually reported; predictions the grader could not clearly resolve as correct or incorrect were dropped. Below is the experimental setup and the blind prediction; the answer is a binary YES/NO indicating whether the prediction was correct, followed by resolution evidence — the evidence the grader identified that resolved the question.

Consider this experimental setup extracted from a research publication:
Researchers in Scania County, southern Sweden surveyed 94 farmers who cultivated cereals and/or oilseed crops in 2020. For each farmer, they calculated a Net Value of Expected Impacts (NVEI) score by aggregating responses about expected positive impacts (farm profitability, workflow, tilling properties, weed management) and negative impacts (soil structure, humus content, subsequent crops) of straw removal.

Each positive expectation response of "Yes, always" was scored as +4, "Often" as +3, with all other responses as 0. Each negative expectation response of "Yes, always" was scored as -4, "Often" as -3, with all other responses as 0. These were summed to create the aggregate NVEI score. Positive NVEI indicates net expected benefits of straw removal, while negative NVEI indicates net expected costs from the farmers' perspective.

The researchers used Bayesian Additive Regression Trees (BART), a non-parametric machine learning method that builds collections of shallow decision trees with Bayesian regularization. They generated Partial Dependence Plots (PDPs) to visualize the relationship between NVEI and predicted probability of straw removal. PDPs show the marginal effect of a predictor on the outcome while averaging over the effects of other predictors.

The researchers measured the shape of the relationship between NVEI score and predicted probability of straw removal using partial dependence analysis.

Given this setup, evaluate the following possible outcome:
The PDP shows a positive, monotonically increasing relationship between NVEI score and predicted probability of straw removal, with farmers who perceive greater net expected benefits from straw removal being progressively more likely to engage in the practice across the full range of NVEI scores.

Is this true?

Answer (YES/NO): NO